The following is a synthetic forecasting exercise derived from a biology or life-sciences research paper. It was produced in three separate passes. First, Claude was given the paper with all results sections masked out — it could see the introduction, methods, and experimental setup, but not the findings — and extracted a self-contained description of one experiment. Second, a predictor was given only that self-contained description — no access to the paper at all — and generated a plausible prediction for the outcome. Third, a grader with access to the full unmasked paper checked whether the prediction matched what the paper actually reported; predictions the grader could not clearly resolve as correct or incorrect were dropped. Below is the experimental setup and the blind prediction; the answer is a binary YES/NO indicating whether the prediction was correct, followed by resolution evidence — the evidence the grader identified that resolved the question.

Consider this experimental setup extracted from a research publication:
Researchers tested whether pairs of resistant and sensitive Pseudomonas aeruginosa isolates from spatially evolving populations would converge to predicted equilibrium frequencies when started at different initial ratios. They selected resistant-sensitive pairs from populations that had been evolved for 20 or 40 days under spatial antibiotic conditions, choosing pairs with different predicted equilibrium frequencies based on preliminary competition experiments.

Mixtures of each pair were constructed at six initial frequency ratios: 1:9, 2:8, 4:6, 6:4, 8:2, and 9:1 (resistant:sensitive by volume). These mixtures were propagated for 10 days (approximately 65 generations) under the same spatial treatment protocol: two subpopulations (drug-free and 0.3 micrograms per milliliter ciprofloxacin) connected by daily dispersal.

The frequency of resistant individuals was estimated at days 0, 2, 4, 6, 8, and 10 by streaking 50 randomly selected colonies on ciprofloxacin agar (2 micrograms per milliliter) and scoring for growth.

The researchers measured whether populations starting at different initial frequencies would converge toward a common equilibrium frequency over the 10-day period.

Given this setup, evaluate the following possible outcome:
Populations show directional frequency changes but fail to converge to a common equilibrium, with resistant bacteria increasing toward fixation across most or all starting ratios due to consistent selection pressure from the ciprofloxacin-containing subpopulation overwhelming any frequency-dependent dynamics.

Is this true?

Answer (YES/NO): NO